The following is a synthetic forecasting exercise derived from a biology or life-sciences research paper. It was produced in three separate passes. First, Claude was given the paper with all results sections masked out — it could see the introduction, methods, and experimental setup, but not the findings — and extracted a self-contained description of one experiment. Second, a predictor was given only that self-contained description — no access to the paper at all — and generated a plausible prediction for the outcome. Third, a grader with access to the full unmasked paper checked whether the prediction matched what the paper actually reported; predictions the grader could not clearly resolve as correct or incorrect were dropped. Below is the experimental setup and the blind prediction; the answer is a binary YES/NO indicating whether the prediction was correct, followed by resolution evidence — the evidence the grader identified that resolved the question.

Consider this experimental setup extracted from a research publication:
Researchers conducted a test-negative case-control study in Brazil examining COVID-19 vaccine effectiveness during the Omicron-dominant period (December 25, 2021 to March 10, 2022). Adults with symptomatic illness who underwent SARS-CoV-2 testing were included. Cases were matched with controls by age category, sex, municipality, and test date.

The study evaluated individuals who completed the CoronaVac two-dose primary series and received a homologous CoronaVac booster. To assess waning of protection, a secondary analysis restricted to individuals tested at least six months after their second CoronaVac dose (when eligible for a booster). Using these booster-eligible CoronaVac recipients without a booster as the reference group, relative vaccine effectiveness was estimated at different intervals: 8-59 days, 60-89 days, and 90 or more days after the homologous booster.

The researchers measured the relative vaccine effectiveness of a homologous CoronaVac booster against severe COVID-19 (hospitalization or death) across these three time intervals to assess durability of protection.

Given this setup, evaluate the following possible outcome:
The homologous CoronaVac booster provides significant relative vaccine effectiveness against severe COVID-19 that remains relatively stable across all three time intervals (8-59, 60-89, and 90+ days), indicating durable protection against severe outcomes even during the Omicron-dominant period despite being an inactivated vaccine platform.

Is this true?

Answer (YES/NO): NO